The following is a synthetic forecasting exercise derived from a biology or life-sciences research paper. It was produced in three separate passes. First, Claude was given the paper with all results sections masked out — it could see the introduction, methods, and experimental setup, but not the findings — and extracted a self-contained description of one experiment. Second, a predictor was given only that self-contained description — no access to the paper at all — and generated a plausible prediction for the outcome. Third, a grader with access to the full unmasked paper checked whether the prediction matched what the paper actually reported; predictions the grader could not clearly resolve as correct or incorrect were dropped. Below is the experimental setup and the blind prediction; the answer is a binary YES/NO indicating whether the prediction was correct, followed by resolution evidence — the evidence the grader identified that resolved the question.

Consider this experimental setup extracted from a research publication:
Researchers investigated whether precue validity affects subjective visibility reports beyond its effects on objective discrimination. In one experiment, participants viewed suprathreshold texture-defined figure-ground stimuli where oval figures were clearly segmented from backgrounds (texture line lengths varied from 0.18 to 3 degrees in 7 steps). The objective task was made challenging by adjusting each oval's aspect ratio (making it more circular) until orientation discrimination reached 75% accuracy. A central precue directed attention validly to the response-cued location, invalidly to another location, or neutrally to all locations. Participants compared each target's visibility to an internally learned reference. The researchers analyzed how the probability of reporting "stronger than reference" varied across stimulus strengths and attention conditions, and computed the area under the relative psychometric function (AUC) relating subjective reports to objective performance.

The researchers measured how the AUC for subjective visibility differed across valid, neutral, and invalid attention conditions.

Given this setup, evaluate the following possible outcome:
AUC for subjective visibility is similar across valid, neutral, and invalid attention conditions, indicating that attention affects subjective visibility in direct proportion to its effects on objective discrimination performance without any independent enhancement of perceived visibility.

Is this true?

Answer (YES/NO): NO